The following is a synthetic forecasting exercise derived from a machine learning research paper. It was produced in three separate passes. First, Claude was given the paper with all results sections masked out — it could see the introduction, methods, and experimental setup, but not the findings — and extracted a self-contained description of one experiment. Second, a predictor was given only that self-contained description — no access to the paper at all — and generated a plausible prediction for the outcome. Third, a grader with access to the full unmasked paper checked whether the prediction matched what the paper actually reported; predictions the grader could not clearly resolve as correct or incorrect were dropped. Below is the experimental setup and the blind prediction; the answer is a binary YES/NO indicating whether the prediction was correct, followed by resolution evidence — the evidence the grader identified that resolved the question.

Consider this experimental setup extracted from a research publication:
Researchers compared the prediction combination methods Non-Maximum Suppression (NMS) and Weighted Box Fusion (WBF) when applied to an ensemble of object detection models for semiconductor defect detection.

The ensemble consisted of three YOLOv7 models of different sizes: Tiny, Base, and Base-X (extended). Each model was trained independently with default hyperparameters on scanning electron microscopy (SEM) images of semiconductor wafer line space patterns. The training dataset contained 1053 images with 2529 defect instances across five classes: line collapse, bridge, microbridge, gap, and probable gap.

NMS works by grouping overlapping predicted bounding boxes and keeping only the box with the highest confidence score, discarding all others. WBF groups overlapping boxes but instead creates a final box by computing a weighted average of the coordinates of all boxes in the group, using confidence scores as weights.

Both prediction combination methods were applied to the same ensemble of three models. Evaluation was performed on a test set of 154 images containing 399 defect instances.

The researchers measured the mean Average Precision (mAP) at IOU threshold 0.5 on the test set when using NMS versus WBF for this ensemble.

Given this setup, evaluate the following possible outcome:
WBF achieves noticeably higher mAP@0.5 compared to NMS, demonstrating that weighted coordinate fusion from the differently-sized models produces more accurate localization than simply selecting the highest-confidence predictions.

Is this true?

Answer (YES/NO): YES